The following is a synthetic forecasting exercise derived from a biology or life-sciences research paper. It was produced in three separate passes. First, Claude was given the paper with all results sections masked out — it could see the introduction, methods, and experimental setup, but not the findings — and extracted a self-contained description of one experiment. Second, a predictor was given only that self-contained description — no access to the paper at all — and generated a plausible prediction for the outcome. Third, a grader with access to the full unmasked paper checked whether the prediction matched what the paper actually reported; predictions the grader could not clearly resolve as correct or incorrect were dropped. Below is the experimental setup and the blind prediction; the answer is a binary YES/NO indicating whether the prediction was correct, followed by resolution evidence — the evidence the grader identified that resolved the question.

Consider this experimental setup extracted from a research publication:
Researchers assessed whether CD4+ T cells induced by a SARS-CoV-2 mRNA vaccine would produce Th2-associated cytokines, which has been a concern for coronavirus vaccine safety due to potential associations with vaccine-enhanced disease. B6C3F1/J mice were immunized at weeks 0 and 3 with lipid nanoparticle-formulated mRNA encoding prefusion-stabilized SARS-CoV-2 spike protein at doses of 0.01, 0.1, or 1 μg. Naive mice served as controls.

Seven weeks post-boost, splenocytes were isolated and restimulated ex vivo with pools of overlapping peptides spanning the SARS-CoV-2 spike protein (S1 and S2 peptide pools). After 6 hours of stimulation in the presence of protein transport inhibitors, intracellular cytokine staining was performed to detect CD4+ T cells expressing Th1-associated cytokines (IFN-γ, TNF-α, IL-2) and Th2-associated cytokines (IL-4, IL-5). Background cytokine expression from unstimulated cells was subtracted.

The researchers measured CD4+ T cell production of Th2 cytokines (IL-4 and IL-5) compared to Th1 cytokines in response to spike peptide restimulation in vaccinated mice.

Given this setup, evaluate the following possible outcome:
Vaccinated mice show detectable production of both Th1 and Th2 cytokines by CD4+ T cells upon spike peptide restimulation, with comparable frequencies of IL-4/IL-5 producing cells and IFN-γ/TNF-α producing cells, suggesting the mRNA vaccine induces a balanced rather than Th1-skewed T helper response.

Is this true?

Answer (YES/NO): NO